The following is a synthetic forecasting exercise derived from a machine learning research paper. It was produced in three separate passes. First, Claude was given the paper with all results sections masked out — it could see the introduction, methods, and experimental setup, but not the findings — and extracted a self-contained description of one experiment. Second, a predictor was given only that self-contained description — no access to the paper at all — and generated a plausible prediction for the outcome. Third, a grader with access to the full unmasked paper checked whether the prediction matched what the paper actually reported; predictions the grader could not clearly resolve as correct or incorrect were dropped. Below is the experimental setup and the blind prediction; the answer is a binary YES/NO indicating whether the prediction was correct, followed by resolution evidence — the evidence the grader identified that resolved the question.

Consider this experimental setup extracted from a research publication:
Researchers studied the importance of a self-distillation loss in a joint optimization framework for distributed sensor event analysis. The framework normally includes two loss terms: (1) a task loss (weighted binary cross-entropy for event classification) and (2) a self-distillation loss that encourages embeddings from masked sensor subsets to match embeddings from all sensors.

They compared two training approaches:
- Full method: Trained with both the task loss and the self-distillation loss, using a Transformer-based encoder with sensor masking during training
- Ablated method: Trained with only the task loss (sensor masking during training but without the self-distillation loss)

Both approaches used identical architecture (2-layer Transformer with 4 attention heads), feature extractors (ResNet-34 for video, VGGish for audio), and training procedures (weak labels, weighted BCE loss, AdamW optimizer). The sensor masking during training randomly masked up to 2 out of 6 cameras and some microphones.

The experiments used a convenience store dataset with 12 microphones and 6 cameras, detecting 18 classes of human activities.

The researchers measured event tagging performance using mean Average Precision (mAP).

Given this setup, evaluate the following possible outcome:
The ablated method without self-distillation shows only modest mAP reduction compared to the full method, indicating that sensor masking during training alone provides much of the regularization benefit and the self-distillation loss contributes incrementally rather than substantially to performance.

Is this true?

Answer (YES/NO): NO